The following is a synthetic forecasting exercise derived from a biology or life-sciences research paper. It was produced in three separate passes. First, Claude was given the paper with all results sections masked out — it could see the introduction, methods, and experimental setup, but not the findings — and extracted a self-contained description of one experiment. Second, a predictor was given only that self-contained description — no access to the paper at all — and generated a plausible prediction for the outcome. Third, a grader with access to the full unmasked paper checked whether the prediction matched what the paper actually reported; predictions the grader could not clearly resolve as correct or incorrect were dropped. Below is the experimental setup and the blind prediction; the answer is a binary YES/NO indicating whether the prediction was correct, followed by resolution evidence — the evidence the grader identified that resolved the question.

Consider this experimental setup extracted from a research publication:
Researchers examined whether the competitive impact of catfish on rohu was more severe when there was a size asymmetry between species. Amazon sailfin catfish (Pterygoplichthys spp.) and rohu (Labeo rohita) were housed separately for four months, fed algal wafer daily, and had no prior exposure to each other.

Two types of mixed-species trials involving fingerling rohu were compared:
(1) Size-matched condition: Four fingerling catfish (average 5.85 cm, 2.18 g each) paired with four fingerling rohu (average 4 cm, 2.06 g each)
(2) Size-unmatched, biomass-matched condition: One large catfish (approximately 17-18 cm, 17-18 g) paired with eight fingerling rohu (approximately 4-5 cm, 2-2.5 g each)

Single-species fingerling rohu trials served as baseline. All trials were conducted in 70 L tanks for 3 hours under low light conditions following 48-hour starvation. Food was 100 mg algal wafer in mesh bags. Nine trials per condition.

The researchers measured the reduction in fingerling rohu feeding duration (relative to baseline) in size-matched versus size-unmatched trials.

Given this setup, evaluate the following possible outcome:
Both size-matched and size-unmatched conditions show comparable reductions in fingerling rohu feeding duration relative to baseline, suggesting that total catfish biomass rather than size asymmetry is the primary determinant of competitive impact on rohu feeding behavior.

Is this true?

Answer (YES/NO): NO